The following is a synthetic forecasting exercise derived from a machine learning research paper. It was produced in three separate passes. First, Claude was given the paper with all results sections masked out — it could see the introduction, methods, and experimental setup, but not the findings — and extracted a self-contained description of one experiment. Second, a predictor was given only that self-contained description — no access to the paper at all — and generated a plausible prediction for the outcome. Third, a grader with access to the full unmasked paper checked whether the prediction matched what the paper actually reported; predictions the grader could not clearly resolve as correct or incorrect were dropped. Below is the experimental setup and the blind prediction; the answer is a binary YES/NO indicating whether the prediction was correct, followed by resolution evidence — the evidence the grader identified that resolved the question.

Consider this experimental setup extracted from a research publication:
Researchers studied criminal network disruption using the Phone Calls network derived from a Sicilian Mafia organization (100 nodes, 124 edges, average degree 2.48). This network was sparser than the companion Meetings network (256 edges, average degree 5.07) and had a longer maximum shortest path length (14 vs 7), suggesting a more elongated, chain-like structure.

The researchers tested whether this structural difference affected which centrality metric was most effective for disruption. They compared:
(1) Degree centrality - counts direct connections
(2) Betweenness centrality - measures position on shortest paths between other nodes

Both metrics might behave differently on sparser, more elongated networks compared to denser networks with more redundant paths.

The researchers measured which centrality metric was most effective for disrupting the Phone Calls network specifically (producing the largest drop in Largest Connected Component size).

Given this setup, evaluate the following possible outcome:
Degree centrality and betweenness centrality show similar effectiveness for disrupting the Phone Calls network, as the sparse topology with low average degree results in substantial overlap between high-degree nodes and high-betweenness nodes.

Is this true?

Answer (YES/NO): NO